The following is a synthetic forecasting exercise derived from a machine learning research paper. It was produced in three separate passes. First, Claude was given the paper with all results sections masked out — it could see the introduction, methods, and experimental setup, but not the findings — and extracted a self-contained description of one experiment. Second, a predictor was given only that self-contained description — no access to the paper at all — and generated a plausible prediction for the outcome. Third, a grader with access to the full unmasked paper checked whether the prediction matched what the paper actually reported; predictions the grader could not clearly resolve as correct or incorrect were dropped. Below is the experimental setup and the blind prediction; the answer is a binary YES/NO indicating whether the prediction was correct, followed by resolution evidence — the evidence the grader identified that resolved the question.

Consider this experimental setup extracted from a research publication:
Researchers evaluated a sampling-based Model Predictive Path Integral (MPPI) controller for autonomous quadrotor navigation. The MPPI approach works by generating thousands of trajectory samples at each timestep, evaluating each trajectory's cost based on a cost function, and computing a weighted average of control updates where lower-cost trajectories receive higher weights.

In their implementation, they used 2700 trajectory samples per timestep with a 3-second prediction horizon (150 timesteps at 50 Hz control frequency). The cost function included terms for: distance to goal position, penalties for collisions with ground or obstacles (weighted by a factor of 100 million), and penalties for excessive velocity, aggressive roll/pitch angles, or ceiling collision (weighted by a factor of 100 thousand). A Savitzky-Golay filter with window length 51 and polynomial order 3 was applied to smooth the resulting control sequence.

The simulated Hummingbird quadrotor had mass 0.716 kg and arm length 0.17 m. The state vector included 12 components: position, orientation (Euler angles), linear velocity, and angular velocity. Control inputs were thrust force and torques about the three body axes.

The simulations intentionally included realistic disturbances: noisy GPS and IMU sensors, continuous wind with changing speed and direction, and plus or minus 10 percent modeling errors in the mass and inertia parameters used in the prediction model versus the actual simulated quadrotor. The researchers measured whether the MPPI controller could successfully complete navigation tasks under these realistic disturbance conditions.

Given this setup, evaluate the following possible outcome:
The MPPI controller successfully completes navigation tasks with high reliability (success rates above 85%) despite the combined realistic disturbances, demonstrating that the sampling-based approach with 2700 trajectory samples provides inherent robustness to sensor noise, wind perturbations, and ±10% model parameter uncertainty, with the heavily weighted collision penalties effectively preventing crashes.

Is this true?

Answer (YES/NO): YES